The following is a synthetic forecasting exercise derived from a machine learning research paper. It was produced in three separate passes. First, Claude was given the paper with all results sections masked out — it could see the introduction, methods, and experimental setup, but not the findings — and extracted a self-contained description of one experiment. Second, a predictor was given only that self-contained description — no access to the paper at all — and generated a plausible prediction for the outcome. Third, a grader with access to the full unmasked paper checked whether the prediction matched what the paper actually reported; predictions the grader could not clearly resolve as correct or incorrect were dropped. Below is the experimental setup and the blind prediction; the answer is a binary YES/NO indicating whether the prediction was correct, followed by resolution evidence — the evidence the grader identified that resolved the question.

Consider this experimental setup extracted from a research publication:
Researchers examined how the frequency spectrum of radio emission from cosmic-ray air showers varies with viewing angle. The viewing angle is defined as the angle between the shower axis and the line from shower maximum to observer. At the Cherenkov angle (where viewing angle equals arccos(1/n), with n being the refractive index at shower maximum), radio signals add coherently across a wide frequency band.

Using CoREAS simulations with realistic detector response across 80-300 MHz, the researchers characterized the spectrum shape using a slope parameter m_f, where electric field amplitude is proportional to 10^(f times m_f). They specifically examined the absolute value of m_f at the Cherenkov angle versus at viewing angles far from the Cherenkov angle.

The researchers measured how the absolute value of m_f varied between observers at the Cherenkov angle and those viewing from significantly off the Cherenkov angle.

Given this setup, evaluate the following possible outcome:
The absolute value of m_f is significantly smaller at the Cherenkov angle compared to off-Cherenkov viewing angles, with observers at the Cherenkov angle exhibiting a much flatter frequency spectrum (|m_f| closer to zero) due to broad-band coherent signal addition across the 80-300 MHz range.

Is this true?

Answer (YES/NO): YES